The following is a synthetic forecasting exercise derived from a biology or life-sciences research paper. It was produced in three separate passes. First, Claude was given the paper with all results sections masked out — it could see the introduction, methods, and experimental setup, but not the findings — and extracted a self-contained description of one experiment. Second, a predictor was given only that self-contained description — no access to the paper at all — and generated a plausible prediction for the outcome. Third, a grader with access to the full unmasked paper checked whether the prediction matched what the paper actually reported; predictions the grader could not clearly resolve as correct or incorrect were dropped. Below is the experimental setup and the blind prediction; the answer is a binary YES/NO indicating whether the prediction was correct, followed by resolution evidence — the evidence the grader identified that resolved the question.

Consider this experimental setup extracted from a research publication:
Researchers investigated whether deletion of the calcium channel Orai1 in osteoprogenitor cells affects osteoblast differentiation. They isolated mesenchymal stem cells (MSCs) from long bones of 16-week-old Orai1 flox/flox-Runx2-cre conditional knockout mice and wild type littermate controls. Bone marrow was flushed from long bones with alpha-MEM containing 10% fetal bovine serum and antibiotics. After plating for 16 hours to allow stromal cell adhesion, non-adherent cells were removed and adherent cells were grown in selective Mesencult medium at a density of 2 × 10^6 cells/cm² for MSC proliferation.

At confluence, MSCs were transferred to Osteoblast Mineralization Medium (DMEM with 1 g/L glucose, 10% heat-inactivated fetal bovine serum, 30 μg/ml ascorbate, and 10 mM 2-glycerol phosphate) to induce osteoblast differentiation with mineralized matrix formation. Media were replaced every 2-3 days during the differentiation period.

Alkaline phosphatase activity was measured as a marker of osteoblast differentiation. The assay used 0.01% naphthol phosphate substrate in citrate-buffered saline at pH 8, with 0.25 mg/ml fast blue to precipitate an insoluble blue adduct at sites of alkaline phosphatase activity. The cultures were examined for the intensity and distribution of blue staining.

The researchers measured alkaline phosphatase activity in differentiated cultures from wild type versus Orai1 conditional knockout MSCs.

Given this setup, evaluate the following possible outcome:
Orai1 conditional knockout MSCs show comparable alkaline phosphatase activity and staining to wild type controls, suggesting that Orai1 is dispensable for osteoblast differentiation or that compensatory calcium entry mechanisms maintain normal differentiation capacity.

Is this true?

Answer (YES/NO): NO